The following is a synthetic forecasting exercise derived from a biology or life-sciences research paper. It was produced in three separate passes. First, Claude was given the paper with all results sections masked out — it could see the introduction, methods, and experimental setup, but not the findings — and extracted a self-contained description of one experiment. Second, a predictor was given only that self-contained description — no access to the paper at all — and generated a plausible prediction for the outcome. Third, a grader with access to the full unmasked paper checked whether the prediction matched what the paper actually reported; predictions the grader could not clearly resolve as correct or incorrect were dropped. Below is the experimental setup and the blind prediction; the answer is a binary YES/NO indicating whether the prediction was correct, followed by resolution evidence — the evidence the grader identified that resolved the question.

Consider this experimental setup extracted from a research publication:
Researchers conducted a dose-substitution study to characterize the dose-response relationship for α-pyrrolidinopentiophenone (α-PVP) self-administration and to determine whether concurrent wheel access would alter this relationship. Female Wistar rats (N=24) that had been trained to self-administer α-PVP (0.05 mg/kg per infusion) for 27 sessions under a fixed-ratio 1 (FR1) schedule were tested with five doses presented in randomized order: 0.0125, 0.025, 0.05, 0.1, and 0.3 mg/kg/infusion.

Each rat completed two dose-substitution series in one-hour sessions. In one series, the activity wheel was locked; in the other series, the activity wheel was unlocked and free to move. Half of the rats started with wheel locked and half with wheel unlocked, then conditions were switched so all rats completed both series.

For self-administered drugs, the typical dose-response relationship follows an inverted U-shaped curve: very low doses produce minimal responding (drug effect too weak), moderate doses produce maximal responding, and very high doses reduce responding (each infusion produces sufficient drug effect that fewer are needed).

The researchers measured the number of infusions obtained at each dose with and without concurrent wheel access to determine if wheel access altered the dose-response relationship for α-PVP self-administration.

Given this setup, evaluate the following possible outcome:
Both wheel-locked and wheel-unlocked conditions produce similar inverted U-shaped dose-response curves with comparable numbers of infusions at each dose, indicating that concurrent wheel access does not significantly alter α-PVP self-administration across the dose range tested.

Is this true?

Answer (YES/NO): YES